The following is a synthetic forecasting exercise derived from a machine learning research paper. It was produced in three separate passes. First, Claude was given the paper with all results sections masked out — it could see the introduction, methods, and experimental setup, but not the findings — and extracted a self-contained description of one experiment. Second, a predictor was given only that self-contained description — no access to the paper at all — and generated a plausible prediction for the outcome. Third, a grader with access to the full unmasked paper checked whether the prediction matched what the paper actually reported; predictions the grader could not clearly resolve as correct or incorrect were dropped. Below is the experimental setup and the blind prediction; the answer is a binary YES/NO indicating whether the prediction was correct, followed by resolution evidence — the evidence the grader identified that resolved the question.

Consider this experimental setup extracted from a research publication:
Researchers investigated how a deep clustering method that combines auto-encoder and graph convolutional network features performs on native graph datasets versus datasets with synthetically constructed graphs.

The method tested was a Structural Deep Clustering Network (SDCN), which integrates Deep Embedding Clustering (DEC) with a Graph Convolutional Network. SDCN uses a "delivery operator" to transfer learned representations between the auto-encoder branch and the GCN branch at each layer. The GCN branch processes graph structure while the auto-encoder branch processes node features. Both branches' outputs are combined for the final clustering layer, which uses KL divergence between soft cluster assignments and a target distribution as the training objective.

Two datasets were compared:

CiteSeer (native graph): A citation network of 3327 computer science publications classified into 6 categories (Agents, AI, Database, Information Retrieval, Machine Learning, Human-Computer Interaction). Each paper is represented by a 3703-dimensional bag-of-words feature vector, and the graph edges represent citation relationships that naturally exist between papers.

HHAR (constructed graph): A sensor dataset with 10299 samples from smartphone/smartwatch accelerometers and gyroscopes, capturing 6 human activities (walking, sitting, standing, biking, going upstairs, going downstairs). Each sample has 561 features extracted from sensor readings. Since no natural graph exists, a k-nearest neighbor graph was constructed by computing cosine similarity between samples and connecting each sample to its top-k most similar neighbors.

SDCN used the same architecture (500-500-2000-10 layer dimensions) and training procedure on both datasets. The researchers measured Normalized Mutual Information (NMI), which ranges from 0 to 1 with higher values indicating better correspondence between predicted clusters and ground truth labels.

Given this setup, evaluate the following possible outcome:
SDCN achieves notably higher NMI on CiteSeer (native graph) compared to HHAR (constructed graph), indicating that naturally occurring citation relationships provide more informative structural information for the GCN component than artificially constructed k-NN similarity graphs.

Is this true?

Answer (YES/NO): NO